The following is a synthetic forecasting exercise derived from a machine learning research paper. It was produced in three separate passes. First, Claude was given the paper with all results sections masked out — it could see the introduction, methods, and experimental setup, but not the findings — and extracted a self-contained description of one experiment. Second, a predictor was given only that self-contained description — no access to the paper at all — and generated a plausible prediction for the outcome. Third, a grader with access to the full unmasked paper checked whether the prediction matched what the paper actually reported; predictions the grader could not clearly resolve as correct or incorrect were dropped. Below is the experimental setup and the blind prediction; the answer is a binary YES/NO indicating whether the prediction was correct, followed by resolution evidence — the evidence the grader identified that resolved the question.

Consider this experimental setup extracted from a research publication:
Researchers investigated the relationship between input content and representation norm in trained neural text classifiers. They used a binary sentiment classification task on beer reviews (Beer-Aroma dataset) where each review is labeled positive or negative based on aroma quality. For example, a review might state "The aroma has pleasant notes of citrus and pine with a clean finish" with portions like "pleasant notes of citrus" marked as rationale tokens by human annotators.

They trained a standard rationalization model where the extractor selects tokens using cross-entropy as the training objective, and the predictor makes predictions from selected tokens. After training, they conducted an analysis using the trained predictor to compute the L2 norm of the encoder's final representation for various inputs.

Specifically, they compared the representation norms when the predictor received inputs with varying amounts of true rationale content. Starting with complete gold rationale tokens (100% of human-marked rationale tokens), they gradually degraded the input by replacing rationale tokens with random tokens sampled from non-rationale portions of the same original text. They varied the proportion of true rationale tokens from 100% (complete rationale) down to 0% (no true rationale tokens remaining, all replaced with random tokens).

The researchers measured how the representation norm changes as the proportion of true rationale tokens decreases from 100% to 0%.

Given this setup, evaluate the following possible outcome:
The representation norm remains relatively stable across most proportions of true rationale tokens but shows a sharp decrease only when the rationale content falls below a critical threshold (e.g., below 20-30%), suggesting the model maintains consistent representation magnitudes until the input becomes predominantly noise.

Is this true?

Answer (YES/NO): NO